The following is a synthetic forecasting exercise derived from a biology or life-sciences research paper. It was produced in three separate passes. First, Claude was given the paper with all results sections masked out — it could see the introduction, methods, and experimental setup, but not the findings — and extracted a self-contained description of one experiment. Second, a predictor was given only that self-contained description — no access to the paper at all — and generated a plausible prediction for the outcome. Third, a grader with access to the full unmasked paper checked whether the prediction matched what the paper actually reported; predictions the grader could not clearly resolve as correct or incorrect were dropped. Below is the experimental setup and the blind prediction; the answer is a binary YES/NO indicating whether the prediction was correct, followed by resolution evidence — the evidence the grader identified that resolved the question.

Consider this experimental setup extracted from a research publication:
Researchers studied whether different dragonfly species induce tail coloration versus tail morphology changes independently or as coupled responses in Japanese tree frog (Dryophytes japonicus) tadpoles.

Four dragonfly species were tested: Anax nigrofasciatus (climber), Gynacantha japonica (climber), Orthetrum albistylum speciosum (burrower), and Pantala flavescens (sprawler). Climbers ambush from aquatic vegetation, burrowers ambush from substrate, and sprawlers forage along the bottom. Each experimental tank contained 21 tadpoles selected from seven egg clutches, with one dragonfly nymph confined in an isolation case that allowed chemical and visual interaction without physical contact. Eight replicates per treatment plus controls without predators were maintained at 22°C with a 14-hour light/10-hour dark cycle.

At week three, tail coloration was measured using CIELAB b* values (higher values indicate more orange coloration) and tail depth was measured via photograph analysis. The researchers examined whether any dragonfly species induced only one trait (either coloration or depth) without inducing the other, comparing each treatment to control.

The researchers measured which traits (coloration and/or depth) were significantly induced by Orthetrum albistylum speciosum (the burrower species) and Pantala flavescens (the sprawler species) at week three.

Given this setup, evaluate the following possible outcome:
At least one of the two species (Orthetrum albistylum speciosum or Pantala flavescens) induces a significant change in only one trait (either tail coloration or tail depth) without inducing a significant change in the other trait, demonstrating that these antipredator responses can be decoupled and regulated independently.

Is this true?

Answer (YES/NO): YES